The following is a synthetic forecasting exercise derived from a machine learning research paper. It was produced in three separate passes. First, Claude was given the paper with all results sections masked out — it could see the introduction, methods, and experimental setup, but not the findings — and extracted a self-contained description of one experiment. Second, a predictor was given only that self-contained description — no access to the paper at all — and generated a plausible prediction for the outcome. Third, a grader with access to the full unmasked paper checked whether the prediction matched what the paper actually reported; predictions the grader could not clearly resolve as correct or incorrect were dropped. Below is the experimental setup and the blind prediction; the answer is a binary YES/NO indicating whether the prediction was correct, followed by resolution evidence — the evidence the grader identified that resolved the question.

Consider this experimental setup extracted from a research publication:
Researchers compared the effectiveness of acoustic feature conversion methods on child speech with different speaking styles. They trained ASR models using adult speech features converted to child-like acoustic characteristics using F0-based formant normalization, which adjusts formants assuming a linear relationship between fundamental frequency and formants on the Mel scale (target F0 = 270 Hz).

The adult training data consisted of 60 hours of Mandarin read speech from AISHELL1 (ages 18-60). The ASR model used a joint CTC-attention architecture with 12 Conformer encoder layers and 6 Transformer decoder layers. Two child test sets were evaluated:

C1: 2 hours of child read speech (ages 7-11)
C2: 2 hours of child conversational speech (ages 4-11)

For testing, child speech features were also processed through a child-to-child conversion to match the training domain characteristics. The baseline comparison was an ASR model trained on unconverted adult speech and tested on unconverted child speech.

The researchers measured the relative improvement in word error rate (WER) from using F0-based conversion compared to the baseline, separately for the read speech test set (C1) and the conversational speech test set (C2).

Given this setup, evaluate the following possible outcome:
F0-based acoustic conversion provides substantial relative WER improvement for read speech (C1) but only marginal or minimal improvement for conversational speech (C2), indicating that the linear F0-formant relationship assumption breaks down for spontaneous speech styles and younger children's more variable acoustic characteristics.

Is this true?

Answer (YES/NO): NO